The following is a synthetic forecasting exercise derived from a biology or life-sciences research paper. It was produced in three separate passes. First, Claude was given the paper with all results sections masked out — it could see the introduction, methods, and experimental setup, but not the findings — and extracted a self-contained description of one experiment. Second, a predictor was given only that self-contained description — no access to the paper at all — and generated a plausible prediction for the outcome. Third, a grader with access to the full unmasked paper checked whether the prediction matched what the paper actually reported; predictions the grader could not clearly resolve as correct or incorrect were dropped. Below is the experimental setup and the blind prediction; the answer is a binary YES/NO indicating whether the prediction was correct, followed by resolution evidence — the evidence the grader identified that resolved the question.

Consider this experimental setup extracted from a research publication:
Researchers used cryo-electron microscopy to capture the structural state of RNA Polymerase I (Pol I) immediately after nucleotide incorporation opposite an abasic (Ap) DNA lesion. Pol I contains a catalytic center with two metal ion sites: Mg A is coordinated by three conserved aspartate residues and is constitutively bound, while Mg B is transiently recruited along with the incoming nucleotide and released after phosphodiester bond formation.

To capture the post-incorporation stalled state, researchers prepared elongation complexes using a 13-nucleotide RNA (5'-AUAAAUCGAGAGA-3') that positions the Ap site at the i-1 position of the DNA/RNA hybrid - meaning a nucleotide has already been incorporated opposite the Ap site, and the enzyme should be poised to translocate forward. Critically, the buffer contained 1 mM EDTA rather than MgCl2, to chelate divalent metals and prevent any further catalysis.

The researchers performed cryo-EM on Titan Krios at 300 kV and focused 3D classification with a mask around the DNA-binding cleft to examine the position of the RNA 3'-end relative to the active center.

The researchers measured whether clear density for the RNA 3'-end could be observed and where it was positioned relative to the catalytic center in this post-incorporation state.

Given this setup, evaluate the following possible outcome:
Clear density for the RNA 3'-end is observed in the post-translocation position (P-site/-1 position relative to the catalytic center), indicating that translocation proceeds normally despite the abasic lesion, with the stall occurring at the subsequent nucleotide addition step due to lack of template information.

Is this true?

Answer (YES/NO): NO